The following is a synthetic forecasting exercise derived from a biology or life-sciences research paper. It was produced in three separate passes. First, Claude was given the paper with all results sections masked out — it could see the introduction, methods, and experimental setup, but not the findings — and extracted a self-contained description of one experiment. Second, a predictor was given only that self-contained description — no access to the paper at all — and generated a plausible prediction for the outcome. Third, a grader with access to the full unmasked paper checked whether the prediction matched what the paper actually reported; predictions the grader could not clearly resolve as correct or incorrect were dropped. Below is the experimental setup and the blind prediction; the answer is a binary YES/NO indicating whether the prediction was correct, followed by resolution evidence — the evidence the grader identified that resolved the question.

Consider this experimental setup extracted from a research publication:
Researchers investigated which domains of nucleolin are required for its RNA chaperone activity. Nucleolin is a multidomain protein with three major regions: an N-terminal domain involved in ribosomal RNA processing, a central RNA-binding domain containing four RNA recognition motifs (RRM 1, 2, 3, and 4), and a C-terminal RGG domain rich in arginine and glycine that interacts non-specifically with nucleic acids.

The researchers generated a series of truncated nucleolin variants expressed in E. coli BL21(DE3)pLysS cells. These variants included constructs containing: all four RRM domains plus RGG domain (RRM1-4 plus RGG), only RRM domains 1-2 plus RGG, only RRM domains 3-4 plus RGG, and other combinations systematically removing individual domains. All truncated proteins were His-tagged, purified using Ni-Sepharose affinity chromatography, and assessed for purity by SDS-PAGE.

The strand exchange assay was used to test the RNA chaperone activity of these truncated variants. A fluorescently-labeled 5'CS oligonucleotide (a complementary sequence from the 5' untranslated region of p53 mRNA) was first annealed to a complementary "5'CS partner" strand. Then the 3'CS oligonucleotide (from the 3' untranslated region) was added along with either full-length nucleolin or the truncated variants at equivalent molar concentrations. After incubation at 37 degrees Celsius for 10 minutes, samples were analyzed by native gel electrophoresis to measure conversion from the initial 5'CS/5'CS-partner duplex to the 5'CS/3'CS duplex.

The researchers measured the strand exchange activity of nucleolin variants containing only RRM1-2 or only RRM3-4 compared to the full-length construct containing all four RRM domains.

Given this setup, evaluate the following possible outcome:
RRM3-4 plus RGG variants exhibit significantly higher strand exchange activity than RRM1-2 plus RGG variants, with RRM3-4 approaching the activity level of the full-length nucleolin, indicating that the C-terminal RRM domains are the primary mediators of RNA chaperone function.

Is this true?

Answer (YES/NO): NO